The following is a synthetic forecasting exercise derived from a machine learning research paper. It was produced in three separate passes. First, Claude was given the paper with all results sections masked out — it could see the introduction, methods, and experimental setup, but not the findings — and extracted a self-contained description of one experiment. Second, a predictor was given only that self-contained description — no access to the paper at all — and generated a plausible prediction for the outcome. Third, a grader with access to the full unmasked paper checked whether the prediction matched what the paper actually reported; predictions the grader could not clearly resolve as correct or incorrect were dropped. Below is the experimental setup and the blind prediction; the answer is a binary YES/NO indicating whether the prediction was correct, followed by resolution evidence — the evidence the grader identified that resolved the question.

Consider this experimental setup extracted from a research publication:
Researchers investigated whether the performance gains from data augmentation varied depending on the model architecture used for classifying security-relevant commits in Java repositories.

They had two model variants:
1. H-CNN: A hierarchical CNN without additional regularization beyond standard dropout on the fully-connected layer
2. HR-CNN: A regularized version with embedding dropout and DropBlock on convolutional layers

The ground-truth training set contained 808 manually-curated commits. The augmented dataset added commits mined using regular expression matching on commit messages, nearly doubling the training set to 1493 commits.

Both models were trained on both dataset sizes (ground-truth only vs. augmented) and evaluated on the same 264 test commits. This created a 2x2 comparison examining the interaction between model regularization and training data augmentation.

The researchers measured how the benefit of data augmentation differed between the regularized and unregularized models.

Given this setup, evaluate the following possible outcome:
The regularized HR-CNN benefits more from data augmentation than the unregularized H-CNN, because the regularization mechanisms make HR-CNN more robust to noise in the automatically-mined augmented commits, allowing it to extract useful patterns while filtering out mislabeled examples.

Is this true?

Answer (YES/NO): NO